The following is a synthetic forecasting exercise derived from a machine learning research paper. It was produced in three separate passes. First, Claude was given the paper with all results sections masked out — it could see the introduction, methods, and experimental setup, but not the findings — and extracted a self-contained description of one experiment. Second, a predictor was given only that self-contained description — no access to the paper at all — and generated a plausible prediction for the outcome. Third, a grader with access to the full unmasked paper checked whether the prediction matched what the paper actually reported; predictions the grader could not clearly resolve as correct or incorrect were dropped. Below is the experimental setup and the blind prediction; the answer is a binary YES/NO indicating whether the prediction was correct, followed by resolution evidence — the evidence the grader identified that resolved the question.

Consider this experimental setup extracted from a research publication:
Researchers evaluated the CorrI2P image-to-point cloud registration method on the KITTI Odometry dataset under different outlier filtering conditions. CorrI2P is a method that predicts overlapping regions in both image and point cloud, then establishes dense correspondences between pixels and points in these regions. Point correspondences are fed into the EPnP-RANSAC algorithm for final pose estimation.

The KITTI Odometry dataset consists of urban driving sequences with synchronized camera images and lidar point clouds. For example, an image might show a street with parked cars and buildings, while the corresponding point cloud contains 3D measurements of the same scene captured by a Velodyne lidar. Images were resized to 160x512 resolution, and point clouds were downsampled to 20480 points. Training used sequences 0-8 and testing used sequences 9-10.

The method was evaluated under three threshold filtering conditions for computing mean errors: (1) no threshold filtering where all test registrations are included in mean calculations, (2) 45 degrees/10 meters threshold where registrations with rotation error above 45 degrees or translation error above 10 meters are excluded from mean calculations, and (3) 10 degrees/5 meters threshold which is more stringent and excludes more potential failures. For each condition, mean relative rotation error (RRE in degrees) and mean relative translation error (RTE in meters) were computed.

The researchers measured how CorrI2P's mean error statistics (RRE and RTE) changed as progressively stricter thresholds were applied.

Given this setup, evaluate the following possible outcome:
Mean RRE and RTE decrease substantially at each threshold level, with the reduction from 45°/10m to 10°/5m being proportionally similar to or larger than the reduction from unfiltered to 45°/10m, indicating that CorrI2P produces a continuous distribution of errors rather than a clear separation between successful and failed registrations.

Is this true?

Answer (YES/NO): NO